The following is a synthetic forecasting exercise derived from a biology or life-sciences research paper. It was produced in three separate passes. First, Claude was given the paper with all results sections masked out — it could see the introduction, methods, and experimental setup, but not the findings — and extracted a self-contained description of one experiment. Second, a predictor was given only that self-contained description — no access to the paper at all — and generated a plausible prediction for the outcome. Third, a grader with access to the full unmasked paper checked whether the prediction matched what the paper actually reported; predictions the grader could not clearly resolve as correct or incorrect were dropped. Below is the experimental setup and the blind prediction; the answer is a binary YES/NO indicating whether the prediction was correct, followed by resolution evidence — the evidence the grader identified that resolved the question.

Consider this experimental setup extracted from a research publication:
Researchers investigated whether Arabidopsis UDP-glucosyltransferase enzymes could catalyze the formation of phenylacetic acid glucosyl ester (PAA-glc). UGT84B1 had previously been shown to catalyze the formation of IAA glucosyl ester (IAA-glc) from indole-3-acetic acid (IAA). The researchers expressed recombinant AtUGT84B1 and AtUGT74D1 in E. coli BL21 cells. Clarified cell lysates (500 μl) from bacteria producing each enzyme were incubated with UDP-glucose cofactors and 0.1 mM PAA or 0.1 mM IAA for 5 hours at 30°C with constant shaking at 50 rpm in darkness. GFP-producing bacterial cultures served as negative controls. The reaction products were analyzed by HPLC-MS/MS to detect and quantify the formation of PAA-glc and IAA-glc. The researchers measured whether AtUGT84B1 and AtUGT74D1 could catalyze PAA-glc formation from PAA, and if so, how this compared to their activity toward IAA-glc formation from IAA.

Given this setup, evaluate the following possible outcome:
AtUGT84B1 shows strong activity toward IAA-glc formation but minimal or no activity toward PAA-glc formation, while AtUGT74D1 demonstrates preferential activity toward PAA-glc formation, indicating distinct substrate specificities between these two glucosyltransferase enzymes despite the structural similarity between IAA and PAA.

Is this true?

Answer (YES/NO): NO